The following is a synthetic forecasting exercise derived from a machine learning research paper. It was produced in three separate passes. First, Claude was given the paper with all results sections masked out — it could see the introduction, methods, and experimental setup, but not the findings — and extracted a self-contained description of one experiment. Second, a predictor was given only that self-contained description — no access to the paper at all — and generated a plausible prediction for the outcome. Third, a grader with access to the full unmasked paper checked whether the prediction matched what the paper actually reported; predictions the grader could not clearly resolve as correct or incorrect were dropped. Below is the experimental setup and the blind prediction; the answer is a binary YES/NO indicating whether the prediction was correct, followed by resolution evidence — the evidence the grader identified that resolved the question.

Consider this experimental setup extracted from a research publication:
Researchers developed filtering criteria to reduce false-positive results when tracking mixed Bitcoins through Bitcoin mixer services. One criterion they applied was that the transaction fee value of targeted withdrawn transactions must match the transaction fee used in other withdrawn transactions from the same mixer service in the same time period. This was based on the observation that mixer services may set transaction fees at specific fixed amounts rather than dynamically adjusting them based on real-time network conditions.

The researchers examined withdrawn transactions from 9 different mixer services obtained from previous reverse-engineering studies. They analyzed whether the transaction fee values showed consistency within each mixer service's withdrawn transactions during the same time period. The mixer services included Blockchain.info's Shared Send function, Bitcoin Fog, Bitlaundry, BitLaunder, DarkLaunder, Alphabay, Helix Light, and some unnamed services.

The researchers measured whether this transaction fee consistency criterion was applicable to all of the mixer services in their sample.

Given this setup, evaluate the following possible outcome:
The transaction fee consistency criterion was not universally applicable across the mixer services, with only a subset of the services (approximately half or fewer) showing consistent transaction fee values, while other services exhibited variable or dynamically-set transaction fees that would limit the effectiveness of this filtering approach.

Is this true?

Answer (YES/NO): NO